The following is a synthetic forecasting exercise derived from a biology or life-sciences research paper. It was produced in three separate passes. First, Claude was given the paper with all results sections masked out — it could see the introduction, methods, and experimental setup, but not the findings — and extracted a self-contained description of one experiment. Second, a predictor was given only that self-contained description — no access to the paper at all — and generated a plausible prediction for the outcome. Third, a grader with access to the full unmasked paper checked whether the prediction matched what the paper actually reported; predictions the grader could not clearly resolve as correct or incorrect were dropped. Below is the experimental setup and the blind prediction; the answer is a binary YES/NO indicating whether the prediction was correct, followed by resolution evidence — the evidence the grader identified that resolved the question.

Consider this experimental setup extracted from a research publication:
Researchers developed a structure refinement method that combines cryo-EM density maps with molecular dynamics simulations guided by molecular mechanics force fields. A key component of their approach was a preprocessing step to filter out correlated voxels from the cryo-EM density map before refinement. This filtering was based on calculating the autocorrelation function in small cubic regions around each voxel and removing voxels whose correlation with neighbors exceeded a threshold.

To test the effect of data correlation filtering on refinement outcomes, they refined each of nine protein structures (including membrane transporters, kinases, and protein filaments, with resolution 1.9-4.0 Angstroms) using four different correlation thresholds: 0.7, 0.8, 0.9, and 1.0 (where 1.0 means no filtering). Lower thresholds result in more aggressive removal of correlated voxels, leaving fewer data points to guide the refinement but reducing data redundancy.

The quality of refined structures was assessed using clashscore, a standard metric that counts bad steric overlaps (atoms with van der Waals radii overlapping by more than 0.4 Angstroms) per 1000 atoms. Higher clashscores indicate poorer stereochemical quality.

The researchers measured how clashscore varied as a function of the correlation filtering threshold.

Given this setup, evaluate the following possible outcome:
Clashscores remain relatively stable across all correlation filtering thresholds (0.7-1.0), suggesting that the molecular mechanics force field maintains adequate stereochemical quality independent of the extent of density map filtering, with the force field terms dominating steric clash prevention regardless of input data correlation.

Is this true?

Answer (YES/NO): NO